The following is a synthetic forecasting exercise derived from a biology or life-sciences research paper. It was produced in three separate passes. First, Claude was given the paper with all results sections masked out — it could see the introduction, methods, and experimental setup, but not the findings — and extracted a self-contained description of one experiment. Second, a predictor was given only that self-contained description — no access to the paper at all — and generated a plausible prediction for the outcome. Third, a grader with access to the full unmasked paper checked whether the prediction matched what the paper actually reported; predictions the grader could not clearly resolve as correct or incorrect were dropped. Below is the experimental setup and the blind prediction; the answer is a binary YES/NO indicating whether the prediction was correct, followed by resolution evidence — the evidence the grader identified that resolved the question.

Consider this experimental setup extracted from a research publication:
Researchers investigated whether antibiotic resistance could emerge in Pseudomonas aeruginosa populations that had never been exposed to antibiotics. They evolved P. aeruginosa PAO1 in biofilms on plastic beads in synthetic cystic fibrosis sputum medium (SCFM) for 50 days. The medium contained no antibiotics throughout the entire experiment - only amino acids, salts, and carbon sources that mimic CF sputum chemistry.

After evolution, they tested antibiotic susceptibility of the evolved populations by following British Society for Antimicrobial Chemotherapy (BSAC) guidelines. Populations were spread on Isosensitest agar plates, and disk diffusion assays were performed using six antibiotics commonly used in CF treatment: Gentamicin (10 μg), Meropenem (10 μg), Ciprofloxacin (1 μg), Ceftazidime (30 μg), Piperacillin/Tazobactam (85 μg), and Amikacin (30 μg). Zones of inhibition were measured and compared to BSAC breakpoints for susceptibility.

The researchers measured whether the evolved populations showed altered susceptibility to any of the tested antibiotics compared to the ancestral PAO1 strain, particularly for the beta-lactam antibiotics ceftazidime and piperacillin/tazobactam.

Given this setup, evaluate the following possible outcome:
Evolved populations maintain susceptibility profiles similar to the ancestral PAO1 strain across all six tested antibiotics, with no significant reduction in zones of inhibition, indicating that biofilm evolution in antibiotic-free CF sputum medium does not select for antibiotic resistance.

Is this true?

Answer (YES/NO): NO